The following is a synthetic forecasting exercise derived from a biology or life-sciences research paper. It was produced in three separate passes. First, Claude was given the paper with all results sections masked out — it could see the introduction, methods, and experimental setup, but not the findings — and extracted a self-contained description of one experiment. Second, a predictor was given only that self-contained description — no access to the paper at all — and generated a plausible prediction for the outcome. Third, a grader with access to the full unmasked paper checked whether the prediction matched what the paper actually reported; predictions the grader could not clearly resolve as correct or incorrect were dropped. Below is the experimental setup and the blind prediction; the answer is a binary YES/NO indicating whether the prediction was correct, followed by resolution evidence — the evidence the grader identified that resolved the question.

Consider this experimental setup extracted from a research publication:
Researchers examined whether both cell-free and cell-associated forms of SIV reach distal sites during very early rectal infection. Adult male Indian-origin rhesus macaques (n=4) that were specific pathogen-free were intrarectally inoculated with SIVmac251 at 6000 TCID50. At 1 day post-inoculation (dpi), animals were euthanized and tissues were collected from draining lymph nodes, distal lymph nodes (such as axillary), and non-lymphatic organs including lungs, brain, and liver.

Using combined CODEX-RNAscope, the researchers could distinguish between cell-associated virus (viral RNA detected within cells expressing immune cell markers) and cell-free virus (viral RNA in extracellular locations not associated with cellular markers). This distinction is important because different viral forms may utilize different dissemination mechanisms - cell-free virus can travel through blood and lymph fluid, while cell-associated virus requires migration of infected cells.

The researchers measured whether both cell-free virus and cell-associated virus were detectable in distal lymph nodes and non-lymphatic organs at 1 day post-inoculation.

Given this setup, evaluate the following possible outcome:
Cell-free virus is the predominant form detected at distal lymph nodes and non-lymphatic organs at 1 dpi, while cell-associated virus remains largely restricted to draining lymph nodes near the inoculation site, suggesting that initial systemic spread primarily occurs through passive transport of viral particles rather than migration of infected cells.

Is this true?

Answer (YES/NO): NO